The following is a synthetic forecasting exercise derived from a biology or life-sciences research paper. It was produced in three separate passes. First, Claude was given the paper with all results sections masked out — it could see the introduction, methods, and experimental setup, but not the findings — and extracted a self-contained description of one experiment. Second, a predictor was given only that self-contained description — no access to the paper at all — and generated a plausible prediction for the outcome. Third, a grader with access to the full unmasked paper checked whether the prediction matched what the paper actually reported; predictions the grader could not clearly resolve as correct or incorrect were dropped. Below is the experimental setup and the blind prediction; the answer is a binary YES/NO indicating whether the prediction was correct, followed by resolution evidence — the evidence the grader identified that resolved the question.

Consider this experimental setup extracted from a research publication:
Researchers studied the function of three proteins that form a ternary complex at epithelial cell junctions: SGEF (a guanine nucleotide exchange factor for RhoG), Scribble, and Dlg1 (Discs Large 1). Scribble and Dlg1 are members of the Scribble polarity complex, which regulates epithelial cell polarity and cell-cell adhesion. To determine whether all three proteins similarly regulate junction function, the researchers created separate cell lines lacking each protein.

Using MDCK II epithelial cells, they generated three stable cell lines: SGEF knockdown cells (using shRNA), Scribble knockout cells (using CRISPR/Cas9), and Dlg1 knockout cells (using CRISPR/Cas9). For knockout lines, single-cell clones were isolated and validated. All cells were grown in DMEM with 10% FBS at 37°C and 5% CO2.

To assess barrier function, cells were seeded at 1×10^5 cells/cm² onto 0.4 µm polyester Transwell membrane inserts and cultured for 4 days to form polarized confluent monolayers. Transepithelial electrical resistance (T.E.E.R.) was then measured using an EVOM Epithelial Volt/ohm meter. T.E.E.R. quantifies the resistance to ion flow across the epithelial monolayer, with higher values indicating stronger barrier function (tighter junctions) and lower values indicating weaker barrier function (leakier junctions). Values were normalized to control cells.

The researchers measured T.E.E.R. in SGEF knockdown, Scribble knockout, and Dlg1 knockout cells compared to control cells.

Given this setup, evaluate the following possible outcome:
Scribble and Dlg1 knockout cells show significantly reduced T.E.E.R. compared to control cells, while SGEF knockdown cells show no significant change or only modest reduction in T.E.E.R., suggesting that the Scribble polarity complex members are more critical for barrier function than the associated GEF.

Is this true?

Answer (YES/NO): NO